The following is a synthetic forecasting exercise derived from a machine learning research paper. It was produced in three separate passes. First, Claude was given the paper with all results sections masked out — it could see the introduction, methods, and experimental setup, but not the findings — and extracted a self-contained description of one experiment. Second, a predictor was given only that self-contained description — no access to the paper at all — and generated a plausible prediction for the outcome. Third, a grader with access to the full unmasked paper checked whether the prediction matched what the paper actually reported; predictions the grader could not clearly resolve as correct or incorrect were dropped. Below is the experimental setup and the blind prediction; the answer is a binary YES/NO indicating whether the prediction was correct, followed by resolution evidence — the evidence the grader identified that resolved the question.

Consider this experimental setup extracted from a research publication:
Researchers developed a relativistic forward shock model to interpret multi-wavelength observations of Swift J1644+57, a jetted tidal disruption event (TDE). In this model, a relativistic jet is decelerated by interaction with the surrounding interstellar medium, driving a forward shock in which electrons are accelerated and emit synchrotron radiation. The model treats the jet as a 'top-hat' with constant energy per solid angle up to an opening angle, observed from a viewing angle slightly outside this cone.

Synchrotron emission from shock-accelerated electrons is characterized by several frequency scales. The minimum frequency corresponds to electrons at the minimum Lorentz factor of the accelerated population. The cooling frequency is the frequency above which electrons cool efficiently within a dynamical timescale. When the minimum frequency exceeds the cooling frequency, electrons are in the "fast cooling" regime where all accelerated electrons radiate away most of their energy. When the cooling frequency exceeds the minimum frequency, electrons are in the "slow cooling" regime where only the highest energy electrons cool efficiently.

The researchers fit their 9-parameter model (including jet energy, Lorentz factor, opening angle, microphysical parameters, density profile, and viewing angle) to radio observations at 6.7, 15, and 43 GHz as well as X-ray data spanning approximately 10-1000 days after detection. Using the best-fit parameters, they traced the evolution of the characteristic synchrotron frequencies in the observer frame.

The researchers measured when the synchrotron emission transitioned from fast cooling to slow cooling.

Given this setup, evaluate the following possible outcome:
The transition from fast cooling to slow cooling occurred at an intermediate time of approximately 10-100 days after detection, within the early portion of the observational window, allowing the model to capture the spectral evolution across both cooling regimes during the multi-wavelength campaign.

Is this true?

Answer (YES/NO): YES